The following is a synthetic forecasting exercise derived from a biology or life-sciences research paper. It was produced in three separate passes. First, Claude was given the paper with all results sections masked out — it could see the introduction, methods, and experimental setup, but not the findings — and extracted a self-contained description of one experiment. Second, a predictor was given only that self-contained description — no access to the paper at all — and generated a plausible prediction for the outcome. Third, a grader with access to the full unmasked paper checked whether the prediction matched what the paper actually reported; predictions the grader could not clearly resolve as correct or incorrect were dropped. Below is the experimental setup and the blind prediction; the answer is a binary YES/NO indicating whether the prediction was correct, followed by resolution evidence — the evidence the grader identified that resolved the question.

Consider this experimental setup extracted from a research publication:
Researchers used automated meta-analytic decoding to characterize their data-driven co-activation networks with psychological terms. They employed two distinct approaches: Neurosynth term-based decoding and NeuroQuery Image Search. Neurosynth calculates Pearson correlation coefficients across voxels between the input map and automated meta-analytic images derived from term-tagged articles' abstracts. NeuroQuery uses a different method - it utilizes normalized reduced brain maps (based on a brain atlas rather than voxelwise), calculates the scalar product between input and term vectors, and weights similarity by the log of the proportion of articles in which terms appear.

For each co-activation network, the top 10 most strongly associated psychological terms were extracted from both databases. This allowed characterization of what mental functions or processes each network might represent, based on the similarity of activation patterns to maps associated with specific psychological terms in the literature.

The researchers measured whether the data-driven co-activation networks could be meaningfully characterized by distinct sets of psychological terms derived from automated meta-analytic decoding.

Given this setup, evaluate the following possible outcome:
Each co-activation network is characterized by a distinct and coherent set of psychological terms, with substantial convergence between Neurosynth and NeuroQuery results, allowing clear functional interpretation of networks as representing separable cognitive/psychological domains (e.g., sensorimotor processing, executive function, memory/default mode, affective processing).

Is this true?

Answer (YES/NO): YES